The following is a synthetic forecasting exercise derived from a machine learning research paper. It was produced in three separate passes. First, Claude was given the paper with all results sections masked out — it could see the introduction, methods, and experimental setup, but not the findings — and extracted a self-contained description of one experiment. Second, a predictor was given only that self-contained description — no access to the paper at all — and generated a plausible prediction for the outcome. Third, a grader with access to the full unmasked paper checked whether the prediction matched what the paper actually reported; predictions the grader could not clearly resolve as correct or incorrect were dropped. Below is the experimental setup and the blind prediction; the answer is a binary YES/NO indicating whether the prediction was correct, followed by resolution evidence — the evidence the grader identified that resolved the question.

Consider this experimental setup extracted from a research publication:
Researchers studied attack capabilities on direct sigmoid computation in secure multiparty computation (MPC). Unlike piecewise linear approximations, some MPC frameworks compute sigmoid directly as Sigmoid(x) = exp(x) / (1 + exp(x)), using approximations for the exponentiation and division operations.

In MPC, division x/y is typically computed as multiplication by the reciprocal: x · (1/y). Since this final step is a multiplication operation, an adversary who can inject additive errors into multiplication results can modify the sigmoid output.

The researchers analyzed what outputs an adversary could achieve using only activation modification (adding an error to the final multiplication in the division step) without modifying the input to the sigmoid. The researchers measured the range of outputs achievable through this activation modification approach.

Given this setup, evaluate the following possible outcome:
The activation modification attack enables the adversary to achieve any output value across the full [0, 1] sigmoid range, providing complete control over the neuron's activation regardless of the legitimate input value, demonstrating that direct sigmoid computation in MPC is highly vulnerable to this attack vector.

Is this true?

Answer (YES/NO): YES